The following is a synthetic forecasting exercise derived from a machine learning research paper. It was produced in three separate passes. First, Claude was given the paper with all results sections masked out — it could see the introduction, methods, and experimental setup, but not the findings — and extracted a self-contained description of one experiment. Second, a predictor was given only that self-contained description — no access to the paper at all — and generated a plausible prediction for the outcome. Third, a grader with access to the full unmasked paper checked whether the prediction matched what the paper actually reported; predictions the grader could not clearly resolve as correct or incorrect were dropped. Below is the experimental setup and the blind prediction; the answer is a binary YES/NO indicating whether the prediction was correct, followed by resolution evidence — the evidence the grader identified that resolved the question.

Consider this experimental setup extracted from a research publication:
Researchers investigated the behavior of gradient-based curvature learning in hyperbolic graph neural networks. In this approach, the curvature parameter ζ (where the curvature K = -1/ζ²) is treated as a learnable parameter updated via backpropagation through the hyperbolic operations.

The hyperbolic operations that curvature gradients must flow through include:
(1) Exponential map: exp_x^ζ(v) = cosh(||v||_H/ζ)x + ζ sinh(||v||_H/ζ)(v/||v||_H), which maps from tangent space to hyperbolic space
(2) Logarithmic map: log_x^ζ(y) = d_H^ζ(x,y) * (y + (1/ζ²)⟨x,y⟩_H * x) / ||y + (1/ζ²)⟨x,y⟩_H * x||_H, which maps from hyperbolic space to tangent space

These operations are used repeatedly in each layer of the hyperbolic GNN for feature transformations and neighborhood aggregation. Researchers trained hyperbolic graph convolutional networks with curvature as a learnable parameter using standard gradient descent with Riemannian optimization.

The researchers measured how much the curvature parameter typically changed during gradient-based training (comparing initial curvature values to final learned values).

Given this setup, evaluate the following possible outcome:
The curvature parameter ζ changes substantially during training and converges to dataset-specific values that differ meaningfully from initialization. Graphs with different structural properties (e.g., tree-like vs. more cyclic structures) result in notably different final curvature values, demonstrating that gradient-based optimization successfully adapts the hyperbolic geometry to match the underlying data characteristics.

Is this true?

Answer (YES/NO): NO